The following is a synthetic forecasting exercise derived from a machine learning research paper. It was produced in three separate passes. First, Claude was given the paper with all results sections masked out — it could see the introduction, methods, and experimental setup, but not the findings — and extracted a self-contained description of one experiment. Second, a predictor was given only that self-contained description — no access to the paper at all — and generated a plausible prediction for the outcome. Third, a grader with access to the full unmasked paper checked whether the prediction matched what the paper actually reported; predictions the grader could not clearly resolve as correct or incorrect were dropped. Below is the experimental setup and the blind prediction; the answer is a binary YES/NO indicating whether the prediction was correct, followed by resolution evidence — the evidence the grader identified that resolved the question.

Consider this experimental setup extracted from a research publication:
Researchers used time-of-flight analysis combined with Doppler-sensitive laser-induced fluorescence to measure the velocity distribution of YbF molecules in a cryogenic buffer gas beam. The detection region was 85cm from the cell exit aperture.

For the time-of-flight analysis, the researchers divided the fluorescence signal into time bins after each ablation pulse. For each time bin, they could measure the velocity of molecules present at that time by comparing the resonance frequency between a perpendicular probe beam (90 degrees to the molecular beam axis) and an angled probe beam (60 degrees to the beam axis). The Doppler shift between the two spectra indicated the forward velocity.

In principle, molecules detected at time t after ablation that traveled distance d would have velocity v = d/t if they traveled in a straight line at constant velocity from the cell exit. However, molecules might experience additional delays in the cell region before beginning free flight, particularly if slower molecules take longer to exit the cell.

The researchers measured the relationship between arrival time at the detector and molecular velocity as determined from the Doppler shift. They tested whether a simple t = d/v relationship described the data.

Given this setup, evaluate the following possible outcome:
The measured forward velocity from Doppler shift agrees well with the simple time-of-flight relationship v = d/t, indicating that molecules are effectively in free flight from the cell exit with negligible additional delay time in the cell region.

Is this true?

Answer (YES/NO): NO